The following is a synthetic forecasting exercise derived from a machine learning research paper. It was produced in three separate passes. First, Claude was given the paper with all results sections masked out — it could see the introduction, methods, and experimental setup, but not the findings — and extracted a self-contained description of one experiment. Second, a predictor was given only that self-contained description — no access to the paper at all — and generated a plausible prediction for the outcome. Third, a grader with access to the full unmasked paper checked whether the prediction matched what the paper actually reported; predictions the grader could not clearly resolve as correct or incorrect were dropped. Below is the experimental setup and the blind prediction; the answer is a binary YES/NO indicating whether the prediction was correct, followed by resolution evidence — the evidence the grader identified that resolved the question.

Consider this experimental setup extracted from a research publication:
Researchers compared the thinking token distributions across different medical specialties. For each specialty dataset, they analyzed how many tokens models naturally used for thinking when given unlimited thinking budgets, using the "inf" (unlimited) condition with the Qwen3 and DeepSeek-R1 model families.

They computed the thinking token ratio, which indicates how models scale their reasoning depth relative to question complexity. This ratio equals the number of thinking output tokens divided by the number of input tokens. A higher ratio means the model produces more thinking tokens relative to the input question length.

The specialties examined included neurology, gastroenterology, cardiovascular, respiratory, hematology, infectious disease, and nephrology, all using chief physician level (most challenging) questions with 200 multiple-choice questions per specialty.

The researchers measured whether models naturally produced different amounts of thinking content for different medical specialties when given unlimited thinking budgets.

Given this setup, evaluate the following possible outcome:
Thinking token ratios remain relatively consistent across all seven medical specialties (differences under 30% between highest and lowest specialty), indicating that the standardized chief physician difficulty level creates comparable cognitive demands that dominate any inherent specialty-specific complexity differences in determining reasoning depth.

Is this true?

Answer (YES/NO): NO